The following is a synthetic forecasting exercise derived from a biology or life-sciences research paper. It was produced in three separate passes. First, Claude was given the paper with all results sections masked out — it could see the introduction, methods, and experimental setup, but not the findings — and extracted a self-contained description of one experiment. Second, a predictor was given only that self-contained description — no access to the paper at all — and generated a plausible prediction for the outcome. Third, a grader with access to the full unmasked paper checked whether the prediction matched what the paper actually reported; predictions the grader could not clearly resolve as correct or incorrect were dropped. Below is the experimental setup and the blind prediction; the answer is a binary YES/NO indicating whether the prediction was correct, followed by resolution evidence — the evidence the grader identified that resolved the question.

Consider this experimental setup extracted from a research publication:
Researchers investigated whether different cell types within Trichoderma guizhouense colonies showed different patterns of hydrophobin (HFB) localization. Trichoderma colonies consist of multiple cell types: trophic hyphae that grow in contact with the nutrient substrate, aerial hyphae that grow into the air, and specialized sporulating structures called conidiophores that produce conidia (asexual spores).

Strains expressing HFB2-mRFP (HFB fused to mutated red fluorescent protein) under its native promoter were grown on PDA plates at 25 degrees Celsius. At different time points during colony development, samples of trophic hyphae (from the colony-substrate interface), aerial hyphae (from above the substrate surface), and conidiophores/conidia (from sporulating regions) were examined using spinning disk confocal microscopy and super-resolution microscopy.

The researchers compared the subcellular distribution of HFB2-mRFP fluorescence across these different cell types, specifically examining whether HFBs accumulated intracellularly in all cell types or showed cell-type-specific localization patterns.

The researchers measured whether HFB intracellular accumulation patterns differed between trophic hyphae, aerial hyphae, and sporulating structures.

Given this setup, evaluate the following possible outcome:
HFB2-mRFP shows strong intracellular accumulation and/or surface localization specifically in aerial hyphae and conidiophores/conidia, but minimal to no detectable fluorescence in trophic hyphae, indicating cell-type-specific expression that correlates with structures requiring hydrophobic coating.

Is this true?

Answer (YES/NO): YES